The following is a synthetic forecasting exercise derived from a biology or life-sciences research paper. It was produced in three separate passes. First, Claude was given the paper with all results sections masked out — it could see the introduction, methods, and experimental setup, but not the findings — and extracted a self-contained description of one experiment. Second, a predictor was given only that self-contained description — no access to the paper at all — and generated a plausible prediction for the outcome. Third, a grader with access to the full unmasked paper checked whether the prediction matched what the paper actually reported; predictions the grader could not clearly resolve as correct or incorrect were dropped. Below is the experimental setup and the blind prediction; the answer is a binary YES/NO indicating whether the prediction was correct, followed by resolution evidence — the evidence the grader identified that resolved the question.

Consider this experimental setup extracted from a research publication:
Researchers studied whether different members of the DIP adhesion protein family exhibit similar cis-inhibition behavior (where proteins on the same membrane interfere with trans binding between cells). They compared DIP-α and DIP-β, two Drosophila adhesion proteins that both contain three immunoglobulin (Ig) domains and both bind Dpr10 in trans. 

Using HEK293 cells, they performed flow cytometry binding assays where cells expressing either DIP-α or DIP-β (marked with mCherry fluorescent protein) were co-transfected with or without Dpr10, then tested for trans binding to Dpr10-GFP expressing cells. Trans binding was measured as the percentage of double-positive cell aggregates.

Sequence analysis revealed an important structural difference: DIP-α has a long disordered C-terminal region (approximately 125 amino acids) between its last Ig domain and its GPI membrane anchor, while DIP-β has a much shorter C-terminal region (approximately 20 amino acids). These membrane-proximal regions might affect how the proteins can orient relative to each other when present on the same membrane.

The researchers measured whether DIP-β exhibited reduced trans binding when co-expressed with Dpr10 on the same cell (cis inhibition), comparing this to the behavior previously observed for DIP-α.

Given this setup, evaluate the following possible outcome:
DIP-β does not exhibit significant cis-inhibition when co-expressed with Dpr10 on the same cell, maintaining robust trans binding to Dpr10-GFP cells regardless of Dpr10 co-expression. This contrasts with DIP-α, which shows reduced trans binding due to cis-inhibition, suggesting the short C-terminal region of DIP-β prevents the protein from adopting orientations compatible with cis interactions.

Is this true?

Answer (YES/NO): YES